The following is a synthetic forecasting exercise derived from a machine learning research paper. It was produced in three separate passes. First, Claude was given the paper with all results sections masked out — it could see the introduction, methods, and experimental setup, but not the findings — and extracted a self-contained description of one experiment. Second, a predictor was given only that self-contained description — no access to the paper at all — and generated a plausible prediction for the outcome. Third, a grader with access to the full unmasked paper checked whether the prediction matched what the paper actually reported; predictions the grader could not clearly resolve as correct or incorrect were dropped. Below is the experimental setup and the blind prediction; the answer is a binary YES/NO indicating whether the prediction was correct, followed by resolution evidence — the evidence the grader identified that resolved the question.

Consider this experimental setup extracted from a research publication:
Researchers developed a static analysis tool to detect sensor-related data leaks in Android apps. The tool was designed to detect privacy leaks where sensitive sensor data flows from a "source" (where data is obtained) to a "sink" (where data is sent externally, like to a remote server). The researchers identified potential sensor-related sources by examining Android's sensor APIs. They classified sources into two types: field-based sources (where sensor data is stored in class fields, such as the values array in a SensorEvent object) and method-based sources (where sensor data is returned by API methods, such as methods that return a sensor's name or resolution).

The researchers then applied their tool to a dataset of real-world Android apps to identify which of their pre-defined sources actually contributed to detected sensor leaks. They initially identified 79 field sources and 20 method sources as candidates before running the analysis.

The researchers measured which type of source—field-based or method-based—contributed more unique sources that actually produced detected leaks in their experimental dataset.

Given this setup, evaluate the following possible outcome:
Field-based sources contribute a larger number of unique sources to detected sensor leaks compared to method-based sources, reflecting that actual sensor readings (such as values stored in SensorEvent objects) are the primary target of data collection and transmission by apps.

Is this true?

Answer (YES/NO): NO